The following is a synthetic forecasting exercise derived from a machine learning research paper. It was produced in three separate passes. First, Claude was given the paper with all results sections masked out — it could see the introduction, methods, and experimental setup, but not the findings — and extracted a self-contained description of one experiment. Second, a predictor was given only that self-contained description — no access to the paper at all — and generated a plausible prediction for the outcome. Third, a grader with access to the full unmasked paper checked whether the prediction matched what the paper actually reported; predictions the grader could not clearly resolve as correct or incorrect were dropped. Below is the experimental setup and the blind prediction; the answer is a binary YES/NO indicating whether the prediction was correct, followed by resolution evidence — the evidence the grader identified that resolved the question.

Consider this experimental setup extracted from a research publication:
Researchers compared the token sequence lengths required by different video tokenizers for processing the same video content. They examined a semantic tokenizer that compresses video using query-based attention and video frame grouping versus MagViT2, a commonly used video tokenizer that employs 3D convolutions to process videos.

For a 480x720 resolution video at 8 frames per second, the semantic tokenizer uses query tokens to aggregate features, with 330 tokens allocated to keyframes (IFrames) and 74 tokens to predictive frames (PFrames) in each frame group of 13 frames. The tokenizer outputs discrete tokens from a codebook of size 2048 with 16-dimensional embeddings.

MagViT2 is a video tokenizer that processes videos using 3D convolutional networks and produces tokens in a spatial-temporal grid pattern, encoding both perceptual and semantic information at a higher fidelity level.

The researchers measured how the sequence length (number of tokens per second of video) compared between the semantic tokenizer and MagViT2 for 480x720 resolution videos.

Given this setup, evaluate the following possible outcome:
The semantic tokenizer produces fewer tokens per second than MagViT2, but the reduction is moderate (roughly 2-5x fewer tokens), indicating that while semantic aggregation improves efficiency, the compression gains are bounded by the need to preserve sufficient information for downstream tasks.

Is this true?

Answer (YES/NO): NO